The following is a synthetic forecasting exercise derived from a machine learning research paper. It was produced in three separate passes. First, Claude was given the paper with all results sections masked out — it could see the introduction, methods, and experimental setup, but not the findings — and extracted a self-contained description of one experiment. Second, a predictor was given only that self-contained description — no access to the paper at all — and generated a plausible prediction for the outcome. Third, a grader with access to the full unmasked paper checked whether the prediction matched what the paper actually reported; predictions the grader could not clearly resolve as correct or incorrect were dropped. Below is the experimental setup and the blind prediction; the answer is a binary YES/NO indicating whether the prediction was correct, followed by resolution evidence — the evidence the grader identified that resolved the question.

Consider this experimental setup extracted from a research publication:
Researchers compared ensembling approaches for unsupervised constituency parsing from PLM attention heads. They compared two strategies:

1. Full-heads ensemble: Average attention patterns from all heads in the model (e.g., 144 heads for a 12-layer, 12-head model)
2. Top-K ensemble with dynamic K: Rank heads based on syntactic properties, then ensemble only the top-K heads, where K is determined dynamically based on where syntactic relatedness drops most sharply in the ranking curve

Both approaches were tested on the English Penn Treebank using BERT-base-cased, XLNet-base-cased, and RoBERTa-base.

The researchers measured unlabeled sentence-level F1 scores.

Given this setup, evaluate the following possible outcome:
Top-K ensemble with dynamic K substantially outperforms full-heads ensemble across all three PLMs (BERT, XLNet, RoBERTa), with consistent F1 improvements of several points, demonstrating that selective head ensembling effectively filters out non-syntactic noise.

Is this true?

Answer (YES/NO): NO